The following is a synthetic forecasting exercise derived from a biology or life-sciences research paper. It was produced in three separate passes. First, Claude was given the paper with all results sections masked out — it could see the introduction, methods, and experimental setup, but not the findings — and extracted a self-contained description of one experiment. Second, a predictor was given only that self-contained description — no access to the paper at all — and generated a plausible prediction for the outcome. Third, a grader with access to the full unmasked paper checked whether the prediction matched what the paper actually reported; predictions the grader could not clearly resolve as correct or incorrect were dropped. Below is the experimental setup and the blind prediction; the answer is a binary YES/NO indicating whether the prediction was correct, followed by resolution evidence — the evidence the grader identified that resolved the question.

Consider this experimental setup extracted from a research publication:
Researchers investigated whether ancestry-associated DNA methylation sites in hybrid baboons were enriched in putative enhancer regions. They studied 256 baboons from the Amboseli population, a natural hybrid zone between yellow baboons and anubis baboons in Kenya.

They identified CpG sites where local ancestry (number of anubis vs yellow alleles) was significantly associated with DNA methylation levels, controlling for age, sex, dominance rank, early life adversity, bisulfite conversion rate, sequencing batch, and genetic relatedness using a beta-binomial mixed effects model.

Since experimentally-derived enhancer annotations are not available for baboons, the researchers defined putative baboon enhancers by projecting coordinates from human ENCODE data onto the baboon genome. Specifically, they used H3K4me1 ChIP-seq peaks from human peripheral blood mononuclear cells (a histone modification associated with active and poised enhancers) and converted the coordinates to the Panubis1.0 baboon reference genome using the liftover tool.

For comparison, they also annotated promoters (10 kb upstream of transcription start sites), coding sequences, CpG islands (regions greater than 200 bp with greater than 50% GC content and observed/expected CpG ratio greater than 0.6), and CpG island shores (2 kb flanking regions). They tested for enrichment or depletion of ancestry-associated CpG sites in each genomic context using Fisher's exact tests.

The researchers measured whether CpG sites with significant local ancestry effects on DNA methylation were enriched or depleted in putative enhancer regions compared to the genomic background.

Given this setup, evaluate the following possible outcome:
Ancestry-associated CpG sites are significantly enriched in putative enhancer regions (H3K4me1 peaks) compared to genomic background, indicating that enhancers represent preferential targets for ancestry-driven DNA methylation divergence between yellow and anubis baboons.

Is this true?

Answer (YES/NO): NO